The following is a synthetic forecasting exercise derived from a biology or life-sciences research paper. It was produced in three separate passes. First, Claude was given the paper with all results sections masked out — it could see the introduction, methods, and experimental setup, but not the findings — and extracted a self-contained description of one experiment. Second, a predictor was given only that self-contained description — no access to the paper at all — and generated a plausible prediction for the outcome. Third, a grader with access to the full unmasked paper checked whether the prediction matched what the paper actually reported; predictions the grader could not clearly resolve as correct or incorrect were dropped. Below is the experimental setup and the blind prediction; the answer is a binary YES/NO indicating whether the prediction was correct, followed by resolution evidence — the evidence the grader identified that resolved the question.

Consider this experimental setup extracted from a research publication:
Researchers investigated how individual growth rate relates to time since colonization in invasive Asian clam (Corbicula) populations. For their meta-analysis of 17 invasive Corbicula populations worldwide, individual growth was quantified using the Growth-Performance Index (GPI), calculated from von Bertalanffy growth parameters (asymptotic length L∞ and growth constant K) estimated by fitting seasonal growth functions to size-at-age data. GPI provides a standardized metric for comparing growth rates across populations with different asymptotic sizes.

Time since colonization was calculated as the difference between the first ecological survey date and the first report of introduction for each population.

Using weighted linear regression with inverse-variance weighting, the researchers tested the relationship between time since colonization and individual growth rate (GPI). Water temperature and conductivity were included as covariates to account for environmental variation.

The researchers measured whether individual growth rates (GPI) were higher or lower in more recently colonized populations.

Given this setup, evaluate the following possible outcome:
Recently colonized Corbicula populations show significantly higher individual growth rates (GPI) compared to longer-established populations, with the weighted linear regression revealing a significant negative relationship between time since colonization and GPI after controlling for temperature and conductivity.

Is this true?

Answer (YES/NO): NO